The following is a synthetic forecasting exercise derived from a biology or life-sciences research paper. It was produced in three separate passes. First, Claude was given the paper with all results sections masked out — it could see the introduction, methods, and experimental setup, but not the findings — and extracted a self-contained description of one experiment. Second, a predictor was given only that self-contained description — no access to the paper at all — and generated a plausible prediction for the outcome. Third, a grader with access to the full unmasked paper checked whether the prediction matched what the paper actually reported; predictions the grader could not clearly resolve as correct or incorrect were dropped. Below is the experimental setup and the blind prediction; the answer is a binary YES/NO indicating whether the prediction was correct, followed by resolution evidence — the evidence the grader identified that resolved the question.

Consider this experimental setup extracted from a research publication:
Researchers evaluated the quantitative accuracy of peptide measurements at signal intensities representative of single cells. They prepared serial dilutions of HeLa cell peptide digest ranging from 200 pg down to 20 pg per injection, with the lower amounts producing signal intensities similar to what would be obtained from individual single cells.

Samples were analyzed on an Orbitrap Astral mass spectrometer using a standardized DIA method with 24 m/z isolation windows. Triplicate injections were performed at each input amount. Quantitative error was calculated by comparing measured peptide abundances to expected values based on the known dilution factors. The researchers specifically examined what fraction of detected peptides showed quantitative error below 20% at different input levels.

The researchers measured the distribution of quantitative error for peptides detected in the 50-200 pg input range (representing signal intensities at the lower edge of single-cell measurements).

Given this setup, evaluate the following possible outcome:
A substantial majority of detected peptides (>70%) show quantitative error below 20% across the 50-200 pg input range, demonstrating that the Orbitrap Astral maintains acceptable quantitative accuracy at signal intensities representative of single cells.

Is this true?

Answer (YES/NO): YES